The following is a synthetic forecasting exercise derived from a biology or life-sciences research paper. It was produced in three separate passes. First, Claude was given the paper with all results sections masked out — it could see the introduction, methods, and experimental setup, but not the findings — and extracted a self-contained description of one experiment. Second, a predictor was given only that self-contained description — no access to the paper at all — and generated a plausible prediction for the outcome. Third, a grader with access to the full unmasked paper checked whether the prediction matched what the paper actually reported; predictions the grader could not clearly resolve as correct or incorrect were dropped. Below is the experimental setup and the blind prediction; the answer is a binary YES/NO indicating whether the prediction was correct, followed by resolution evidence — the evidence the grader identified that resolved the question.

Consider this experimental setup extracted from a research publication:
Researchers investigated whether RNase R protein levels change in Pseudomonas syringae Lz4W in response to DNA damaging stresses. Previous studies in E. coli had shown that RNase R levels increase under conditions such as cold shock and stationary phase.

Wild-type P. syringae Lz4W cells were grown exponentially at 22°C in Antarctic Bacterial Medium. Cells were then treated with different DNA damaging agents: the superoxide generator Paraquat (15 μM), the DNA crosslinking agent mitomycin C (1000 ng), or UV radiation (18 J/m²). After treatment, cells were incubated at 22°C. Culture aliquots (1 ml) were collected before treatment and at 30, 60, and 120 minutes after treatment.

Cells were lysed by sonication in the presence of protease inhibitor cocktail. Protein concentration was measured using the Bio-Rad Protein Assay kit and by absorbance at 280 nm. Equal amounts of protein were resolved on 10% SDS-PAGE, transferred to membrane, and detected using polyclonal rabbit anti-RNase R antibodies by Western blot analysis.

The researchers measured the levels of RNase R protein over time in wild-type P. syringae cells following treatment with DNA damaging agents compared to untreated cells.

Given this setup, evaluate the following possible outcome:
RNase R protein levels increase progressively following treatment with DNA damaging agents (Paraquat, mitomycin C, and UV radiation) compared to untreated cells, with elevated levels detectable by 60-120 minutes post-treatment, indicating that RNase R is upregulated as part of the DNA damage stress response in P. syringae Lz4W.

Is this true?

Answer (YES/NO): NO